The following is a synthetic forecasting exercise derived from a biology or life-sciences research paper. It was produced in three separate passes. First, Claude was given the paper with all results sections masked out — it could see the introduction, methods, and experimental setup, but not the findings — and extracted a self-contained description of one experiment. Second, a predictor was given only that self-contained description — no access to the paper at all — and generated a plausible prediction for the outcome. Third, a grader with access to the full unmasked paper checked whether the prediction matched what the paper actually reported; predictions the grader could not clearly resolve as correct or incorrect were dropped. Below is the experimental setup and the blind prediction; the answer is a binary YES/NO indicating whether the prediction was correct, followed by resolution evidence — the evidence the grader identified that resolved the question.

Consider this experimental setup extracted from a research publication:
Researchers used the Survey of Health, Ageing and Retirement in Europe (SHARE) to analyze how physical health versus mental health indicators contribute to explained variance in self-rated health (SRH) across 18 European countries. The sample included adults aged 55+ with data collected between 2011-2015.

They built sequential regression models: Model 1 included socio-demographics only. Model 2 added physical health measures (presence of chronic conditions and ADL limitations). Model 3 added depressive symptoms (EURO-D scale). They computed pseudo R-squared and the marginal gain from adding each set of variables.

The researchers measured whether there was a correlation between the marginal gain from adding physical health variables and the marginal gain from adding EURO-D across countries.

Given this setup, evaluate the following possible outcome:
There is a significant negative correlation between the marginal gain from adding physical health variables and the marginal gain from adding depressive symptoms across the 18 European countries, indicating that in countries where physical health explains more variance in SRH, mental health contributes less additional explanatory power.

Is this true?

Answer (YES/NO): NO